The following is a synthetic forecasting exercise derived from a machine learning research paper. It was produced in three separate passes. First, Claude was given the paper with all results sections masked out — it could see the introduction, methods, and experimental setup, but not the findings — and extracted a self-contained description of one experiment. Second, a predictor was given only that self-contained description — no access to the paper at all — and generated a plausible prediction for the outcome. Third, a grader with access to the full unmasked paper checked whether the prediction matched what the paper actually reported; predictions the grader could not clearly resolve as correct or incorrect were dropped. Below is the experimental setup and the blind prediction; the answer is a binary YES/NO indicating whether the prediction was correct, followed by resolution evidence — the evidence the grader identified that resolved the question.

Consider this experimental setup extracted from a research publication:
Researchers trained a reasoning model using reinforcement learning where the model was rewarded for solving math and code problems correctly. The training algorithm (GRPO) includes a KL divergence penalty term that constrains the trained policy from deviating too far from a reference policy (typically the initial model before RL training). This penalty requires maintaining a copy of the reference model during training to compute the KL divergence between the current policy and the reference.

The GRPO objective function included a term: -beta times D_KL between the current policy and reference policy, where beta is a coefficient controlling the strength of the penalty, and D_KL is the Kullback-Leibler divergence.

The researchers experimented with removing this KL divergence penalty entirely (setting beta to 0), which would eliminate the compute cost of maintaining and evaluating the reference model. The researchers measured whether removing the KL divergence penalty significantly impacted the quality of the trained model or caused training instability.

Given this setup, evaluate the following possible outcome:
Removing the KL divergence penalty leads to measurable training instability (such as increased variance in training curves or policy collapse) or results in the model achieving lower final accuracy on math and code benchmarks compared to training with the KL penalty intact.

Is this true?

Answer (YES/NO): NO